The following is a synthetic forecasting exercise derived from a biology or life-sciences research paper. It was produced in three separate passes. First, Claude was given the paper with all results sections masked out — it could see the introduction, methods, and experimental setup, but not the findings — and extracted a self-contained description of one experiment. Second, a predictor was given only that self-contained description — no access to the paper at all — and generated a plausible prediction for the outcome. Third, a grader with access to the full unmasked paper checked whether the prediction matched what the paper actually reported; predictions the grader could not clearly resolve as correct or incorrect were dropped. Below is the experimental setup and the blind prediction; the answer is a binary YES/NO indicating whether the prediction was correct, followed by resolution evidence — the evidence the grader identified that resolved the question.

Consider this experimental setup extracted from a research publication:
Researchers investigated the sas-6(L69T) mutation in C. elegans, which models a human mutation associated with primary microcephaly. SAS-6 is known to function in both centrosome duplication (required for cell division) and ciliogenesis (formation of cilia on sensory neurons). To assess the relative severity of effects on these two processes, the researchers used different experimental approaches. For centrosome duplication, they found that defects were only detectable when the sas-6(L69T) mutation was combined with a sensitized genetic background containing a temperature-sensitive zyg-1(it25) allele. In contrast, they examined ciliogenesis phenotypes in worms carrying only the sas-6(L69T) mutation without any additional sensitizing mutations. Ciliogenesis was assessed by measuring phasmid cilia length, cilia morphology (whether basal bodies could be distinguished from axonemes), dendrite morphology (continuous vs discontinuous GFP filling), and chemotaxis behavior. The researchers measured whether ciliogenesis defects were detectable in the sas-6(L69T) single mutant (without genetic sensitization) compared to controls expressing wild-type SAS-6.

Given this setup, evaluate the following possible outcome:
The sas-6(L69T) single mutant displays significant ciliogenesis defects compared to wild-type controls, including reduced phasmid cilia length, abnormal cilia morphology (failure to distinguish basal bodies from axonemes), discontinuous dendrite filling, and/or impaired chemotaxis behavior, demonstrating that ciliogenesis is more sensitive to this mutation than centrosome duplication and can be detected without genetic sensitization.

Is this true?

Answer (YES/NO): YES